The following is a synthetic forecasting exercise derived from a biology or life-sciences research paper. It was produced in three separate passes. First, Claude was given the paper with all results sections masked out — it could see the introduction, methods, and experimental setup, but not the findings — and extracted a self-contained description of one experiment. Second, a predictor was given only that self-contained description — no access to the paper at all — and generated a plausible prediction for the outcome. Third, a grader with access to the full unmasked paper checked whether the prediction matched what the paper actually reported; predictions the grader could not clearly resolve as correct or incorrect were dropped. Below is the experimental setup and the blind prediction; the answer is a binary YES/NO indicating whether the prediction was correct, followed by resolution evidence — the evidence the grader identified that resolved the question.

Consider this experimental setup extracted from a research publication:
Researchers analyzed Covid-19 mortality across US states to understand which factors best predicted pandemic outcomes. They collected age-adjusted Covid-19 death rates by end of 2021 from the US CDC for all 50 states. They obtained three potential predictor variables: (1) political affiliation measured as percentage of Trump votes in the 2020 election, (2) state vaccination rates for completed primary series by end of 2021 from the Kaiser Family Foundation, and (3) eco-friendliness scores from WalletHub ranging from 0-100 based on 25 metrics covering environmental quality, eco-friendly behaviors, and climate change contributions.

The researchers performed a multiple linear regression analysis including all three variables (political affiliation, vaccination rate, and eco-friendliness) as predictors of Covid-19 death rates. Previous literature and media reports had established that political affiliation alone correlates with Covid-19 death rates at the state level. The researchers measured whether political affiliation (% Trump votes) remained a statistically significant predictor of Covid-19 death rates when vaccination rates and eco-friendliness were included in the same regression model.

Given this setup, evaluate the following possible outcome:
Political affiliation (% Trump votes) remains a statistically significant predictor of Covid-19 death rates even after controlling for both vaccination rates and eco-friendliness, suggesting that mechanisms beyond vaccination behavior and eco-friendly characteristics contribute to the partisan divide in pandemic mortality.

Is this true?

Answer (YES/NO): NO